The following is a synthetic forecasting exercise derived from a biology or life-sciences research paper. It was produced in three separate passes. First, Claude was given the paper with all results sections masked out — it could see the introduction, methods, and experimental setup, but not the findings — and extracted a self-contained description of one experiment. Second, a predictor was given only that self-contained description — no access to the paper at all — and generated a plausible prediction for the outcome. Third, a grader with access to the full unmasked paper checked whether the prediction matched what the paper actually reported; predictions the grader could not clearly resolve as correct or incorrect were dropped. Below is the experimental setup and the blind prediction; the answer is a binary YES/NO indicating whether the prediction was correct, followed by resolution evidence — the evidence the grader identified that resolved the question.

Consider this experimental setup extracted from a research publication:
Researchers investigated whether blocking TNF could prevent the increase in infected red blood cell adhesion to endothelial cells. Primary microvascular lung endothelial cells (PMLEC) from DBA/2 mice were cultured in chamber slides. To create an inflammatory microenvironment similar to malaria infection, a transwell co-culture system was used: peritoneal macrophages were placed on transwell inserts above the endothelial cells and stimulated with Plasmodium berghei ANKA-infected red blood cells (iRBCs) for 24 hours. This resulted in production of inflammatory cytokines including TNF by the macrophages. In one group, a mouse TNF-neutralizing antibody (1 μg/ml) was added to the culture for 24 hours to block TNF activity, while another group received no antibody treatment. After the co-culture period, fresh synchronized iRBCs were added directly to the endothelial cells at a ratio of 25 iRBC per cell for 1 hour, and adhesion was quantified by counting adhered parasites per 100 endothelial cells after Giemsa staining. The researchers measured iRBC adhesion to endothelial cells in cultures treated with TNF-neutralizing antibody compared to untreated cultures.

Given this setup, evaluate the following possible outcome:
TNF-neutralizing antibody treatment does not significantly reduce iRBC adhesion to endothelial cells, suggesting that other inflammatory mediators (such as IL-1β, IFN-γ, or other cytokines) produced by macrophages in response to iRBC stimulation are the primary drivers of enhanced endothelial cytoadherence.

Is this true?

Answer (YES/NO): NO